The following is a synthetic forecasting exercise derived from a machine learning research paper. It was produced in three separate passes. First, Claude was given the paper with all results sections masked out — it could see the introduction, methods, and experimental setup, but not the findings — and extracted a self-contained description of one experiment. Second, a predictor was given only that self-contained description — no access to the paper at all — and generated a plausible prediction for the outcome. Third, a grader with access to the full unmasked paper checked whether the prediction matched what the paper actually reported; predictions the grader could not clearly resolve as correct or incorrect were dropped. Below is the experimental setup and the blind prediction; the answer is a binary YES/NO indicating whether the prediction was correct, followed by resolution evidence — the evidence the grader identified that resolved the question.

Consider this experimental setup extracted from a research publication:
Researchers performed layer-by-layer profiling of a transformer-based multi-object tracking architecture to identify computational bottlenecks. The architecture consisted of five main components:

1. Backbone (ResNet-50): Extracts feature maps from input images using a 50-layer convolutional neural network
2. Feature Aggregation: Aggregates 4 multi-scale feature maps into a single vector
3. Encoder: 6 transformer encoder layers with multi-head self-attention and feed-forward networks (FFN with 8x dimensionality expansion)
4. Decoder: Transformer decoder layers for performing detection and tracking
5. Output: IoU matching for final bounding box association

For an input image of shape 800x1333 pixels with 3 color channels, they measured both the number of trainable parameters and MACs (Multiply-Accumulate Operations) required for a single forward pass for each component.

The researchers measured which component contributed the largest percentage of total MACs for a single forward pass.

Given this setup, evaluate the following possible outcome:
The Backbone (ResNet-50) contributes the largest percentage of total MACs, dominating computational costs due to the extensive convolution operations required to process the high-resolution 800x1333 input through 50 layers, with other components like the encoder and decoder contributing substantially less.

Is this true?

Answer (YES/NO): NO